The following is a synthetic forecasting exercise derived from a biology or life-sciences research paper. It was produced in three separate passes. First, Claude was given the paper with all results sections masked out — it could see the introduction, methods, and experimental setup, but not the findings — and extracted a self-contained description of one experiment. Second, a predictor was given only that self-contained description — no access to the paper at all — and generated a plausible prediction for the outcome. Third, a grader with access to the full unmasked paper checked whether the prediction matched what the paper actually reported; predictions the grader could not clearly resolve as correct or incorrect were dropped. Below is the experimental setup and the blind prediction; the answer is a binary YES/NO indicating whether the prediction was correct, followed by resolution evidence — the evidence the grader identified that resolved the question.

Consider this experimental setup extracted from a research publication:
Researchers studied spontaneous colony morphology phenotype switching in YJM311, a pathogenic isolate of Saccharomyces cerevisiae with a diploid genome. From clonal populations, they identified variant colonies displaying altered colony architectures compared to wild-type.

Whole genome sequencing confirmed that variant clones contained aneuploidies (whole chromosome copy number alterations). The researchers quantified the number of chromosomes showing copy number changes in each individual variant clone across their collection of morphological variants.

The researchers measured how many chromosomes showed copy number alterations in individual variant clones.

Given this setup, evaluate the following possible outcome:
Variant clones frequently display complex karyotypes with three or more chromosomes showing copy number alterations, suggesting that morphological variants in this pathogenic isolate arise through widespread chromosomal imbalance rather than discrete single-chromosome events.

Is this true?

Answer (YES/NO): NO